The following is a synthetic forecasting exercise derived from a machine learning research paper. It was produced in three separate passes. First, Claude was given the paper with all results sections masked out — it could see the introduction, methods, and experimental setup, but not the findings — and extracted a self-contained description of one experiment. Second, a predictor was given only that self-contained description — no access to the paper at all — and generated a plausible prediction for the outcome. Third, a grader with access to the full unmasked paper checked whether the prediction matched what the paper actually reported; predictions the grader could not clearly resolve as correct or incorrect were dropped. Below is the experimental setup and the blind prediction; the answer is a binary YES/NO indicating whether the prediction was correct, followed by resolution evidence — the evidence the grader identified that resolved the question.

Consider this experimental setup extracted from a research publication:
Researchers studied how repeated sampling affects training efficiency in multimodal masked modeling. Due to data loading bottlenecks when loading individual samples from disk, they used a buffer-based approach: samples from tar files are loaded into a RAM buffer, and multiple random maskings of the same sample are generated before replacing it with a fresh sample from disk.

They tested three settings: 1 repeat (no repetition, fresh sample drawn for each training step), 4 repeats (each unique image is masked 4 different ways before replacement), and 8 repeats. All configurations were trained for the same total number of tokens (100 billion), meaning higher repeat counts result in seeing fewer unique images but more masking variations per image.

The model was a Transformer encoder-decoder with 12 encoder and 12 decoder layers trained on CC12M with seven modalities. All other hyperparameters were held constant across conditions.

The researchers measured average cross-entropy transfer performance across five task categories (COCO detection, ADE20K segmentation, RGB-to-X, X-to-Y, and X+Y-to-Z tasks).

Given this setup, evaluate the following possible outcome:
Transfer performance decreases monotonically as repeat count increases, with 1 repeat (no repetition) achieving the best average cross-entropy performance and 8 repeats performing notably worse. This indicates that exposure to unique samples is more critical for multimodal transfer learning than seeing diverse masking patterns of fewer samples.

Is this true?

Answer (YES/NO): NO